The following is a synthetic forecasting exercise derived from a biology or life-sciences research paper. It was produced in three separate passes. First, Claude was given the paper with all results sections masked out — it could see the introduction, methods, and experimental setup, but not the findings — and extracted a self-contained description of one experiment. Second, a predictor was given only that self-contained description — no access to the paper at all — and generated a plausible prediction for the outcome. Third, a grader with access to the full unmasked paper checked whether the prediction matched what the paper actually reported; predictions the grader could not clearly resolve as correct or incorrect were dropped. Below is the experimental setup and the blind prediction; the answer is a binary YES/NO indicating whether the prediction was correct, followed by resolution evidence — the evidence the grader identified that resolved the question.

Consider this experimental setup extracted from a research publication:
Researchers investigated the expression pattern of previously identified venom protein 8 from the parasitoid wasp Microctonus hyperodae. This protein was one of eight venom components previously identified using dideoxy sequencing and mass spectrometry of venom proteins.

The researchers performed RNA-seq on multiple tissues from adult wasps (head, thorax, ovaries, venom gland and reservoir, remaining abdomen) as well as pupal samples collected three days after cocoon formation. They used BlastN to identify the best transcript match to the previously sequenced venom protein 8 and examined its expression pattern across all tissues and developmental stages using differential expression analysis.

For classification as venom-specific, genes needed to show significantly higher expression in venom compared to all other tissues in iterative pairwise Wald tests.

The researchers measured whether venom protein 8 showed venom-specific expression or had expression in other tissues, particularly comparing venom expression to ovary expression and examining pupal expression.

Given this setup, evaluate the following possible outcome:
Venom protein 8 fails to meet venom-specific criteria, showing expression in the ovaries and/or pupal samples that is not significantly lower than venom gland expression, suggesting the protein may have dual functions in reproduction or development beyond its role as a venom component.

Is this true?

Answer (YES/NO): YES